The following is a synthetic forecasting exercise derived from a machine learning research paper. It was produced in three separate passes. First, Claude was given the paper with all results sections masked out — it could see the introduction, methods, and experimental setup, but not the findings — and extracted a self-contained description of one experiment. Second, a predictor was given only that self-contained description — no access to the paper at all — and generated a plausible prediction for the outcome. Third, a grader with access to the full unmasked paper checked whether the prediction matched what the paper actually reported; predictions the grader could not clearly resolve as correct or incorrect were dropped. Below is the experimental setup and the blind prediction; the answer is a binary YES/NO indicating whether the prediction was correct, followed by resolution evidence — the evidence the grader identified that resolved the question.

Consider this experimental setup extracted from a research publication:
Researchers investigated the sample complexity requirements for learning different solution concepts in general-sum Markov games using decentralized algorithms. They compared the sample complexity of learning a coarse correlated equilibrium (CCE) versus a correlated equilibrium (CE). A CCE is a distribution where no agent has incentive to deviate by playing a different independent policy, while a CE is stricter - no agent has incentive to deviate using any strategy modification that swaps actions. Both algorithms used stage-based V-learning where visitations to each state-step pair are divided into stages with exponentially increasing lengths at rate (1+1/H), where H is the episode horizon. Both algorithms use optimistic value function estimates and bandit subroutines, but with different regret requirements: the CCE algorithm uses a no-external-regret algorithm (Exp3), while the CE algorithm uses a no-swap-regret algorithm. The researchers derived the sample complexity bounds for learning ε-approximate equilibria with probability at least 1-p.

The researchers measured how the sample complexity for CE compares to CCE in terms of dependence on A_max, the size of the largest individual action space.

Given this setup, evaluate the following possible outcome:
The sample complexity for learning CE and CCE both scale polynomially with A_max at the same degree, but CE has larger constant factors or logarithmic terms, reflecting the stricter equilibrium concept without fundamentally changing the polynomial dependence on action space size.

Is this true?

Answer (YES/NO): NO